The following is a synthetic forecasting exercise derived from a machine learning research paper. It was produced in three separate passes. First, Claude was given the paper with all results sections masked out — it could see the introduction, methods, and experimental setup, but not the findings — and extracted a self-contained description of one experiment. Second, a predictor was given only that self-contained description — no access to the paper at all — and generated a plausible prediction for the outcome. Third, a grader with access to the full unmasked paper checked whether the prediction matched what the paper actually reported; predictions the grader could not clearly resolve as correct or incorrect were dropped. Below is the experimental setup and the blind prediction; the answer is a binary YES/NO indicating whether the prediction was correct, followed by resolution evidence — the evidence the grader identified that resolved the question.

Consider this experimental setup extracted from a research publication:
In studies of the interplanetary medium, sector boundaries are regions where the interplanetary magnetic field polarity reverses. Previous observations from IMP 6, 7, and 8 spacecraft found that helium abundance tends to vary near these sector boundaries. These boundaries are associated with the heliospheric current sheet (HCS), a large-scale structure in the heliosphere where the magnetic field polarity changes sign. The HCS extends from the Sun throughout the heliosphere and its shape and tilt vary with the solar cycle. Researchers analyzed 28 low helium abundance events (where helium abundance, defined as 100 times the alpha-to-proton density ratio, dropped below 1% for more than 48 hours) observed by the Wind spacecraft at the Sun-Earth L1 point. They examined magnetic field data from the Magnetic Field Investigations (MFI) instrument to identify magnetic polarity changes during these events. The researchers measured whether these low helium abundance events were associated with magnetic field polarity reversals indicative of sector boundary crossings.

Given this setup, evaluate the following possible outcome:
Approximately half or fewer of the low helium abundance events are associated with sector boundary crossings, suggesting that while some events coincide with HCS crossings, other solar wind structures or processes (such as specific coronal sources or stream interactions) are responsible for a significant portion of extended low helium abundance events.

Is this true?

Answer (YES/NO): NO